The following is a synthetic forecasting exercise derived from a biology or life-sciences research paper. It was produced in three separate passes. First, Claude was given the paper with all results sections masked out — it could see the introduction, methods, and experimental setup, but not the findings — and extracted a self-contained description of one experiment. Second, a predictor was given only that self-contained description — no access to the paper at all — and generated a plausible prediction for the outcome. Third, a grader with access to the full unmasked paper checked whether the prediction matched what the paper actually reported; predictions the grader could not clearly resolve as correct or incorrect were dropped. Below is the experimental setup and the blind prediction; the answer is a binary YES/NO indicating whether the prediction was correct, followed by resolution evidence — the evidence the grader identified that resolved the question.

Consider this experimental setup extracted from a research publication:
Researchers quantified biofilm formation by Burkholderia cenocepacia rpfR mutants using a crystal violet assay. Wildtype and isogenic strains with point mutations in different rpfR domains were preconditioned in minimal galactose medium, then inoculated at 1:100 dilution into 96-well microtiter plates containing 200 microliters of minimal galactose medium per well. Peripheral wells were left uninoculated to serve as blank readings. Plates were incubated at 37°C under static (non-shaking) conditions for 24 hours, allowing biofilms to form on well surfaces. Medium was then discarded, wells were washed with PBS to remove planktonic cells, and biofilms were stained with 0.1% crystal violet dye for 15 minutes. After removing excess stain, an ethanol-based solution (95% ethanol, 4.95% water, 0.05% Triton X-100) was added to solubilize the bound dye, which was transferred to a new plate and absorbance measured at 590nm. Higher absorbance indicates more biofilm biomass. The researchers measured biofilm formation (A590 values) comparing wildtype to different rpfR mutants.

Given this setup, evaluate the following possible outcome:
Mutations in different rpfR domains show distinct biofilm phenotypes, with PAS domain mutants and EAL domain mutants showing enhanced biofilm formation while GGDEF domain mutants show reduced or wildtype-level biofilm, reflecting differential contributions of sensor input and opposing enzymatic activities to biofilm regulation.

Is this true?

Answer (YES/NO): NO